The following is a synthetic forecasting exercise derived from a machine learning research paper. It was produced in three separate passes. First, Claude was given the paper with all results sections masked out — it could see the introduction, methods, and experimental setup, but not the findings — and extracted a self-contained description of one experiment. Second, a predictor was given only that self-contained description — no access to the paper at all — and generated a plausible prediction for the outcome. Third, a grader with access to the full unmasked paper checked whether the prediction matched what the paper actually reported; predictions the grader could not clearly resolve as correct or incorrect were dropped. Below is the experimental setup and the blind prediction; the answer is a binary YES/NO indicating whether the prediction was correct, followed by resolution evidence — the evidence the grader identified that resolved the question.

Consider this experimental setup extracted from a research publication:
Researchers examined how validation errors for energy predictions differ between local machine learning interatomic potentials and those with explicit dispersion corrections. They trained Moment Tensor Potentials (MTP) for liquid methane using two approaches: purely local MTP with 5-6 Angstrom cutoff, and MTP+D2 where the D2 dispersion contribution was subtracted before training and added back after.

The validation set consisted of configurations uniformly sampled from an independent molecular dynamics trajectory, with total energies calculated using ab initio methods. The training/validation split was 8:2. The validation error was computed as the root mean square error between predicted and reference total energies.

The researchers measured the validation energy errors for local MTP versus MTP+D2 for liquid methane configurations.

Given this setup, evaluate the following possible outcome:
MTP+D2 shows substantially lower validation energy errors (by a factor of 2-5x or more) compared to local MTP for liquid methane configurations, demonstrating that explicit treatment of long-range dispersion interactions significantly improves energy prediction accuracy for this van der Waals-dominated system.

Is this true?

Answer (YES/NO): NO